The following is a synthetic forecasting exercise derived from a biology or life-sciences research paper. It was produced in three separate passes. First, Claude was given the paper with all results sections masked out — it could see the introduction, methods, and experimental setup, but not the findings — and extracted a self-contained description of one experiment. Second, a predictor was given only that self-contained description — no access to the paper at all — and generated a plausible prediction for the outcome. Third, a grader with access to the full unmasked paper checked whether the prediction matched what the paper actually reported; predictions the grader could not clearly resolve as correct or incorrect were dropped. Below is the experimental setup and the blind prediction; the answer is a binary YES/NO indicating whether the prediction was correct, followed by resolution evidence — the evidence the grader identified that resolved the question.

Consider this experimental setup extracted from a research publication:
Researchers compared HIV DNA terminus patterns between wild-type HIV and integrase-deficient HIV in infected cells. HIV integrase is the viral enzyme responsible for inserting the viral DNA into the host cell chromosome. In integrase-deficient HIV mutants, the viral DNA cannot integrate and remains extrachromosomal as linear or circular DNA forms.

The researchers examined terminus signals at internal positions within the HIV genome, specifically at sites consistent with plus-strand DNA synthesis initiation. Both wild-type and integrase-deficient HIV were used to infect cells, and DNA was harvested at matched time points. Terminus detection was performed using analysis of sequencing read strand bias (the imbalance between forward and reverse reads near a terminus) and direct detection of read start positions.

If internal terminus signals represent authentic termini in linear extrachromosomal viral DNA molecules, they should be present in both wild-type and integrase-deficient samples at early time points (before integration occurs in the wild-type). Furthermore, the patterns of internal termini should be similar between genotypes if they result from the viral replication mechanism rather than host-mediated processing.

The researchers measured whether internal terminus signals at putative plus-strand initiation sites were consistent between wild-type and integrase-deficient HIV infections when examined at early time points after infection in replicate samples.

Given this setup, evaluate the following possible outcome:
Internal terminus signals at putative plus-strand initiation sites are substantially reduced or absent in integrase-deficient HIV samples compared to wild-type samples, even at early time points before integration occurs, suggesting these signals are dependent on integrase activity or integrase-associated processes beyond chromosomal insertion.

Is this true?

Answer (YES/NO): NO